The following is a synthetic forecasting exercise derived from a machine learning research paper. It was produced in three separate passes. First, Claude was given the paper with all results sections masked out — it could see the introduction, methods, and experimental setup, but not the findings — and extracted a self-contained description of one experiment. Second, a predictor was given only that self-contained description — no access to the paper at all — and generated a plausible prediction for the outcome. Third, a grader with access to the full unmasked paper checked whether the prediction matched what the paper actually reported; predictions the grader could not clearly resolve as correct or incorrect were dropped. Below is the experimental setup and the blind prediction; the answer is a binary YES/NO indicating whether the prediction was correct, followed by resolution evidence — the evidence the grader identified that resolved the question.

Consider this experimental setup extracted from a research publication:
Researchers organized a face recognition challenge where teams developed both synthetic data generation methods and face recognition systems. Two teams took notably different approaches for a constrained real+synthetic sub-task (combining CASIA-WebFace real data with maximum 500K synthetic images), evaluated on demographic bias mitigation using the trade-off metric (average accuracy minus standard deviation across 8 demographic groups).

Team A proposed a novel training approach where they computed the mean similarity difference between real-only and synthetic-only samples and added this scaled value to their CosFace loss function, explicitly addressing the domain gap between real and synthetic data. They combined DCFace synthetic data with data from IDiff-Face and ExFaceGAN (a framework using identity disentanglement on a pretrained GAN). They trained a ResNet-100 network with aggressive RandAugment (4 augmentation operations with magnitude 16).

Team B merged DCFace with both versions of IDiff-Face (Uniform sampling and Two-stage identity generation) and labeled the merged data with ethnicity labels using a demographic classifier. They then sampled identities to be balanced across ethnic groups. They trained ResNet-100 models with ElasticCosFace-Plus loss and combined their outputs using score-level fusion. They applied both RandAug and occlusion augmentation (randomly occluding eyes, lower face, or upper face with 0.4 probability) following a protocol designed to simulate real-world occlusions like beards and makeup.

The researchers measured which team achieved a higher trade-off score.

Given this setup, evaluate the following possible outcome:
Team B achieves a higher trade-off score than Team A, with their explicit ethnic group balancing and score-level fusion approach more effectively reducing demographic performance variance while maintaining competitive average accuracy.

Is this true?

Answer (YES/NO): NO